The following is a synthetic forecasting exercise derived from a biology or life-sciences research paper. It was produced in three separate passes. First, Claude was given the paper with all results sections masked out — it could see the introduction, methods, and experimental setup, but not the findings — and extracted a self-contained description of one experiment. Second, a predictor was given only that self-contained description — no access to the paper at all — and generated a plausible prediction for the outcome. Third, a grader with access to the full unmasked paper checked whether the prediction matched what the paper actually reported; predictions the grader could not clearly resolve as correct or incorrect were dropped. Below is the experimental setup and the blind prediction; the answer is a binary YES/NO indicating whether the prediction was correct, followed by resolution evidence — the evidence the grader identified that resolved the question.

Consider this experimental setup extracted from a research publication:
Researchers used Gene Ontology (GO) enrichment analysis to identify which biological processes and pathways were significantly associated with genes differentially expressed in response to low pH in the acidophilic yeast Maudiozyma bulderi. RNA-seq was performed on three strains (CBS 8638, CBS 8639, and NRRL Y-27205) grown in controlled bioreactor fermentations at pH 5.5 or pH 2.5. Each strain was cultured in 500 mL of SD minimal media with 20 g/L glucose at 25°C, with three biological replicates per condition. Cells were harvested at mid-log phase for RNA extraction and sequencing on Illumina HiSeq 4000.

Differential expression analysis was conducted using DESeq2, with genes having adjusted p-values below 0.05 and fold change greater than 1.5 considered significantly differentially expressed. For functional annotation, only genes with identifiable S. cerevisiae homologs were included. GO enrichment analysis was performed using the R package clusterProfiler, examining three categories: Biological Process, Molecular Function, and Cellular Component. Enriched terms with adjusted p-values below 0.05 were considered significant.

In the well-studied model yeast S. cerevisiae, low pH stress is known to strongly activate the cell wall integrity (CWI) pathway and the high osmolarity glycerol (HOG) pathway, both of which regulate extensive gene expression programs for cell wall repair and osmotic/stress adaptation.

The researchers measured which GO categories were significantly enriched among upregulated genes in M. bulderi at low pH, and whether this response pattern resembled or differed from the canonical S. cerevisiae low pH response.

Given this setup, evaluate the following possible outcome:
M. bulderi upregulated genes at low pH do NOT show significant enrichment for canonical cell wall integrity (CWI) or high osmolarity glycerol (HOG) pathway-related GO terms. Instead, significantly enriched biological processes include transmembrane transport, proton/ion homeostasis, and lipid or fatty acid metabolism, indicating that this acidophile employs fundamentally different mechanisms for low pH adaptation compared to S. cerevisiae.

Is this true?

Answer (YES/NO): NO